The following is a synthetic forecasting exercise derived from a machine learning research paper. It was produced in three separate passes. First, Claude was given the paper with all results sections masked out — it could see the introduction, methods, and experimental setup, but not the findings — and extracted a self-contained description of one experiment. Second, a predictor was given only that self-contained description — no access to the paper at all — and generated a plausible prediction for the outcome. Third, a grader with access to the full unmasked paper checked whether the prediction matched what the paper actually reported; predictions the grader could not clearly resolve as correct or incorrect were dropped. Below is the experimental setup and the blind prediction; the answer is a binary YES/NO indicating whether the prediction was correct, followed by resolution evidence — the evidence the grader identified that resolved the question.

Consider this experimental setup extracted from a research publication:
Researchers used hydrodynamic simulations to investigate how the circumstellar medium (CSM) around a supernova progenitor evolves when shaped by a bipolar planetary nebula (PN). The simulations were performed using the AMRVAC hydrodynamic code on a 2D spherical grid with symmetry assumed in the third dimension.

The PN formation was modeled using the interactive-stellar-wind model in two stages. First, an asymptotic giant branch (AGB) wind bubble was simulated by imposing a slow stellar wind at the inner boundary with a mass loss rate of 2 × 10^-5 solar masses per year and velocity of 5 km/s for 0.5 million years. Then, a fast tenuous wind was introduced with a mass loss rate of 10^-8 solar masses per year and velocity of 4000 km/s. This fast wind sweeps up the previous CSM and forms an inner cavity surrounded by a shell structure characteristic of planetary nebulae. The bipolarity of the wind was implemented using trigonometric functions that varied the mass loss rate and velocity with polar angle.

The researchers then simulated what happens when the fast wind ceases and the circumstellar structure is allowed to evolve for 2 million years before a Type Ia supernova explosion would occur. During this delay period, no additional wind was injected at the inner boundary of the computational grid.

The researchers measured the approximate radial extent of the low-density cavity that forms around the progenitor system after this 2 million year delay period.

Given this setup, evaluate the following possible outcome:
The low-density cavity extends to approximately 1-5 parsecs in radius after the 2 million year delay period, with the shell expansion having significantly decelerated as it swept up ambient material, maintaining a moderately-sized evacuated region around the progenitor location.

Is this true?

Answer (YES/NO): NO